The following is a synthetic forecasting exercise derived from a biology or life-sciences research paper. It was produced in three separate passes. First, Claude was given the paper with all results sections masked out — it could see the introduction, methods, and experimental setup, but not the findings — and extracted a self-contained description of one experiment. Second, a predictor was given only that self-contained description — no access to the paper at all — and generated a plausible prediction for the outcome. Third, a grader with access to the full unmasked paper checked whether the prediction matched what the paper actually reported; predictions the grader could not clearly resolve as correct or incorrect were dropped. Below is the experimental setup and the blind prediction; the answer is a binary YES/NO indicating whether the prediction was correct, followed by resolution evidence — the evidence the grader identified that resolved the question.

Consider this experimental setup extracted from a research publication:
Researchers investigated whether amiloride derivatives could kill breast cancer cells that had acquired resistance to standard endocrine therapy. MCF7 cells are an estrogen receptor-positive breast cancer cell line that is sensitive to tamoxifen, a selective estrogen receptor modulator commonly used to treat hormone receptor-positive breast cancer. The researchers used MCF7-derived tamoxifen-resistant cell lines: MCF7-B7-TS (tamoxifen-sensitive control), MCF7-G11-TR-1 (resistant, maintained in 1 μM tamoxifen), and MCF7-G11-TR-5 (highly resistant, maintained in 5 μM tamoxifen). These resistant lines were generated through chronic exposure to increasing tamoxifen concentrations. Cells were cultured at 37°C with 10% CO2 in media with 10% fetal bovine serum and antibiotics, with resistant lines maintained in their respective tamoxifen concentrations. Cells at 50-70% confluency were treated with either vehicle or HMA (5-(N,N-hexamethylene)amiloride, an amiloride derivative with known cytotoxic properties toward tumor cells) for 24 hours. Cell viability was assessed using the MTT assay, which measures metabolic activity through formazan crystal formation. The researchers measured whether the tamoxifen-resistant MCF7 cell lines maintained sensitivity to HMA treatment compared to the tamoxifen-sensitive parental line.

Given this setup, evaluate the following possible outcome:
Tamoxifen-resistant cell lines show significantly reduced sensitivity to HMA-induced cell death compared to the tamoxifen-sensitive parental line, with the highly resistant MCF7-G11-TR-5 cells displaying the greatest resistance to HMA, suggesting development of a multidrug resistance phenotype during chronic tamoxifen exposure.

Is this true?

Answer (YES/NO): NO